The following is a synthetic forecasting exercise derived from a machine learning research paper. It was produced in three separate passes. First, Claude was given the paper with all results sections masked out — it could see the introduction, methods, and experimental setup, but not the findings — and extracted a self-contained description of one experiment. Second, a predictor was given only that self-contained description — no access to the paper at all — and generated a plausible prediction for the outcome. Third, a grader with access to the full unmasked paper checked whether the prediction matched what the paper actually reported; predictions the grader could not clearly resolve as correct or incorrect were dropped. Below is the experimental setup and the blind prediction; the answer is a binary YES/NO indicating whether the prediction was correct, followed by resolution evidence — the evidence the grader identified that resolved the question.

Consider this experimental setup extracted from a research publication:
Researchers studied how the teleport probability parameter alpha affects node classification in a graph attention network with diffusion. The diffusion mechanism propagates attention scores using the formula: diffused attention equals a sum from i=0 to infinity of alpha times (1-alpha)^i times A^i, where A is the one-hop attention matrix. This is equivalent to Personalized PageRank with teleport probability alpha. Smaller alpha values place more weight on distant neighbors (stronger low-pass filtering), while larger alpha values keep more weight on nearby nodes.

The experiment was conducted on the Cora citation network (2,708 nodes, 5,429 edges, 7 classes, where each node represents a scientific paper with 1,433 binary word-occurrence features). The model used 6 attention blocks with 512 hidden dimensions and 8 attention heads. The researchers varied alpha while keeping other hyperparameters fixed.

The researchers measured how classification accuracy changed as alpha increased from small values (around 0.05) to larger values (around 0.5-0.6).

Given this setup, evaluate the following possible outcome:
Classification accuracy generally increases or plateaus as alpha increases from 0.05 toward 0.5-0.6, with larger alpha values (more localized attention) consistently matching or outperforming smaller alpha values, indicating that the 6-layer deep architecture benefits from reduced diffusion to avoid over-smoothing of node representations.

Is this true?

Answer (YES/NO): NO